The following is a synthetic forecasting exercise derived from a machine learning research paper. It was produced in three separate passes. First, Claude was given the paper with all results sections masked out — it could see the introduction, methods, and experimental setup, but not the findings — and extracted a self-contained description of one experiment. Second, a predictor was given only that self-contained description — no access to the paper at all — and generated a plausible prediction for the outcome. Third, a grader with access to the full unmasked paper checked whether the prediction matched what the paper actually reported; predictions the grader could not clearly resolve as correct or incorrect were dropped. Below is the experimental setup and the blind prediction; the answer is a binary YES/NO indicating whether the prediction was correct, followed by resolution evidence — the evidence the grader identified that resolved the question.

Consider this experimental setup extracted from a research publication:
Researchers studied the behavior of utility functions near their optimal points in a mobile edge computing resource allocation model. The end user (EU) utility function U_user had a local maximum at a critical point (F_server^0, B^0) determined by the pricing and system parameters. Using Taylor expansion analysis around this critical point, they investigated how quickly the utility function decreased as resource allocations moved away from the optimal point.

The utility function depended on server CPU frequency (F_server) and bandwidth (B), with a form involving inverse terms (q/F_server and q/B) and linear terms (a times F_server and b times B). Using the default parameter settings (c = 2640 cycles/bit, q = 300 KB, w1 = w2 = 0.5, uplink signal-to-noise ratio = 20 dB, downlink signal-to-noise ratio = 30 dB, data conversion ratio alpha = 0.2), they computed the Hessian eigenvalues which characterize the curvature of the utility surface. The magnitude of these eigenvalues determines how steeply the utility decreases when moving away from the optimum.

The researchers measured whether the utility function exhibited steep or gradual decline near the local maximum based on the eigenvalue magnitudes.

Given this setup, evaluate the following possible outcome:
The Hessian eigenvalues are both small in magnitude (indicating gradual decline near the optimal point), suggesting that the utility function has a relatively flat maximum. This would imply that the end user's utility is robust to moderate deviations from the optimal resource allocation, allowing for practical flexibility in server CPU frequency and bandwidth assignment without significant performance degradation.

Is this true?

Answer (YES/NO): YES